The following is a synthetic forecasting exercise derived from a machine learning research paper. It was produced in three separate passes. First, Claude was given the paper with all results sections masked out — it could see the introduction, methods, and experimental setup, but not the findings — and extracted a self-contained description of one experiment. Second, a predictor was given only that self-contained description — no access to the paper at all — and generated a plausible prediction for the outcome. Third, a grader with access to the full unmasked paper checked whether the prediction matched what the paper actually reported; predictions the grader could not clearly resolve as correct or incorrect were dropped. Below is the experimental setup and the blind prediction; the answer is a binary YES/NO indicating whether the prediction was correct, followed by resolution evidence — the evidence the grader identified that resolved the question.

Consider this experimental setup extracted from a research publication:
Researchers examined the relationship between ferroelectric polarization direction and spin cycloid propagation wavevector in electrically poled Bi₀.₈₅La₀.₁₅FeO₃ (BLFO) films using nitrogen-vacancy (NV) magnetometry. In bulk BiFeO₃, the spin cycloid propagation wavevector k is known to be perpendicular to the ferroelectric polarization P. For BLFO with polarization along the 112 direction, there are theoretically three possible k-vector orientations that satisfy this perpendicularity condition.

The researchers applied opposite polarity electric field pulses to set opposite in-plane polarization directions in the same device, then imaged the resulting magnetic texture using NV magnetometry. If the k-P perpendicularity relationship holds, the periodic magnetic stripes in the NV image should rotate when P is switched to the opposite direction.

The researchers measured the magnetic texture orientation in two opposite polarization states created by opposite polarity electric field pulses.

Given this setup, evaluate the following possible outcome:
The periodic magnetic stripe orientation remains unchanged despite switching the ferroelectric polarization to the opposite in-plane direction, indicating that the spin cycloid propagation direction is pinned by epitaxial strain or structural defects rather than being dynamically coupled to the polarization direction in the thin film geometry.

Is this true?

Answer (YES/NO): NO